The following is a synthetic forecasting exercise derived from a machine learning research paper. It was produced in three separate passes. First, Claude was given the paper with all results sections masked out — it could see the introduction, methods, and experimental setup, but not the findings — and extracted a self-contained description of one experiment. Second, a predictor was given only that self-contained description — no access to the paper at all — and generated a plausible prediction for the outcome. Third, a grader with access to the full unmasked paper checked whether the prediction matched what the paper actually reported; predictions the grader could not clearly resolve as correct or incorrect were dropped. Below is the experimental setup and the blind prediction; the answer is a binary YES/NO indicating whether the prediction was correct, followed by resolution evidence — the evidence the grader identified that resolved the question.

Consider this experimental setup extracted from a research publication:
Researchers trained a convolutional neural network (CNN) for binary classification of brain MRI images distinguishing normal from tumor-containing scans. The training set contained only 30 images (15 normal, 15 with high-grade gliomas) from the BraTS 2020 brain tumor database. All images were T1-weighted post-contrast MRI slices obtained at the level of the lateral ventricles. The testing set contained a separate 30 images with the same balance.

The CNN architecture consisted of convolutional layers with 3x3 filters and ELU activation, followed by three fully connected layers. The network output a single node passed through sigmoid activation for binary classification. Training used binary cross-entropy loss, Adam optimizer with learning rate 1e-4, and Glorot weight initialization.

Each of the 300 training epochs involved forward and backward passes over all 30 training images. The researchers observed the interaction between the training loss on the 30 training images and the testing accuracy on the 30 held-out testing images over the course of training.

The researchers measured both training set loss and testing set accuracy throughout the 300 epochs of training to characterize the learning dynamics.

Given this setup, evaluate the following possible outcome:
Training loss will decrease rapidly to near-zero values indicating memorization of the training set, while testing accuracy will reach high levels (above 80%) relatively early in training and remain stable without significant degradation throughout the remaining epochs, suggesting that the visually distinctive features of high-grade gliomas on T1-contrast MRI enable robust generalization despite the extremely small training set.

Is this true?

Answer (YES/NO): NO